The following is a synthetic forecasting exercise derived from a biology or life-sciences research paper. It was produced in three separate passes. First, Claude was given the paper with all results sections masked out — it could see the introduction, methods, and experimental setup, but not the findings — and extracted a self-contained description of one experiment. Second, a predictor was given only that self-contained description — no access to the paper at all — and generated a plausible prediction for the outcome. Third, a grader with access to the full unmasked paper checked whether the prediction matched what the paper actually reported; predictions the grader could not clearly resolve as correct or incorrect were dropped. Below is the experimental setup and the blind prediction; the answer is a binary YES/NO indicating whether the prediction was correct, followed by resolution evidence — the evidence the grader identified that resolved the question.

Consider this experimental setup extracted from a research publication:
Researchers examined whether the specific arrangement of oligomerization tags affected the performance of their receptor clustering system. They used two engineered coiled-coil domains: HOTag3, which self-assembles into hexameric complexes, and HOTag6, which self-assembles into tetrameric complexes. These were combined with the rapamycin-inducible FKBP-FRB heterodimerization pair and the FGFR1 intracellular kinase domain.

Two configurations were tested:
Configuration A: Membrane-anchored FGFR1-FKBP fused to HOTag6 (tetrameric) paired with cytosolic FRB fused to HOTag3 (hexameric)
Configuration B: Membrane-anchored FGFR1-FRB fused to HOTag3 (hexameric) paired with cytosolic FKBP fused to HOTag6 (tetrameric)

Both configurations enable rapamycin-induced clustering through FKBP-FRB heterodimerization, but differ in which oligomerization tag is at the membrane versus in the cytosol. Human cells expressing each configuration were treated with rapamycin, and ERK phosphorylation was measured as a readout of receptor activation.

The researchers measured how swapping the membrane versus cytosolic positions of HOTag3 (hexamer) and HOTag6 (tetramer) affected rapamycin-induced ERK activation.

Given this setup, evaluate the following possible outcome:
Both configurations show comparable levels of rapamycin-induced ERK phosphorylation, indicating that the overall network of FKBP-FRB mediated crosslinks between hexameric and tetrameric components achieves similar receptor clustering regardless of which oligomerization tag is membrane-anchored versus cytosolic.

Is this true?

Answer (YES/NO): NO